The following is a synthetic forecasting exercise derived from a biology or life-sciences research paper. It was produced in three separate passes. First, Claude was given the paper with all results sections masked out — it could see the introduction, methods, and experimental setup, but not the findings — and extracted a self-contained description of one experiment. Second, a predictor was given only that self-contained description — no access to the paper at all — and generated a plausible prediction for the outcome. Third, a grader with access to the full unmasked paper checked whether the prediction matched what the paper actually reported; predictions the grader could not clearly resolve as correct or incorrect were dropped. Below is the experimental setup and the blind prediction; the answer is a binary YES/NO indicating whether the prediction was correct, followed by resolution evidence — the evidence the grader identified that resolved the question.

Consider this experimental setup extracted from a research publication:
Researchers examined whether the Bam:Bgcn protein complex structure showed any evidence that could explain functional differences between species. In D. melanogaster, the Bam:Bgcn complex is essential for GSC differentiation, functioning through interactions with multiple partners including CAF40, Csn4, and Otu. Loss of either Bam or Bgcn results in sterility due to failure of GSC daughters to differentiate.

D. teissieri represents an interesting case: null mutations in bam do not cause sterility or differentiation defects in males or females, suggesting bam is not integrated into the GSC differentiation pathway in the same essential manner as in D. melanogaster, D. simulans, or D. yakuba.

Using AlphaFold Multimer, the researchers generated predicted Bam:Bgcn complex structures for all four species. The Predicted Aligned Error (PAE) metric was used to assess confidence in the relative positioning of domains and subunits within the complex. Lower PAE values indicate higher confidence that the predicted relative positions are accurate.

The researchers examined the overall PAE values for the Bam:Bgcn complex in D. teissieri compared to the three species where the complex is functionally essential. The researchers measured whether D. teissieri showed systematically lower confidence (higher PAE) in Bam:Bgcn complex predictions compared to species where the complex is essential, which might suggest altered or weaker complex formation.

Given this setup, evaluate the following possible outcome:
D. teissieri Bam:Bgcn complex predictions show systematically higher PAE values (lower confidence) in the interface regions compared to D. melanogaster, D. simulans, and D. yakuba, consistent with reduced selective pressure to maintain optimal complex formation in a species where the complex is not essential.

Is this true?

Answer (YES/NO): NO